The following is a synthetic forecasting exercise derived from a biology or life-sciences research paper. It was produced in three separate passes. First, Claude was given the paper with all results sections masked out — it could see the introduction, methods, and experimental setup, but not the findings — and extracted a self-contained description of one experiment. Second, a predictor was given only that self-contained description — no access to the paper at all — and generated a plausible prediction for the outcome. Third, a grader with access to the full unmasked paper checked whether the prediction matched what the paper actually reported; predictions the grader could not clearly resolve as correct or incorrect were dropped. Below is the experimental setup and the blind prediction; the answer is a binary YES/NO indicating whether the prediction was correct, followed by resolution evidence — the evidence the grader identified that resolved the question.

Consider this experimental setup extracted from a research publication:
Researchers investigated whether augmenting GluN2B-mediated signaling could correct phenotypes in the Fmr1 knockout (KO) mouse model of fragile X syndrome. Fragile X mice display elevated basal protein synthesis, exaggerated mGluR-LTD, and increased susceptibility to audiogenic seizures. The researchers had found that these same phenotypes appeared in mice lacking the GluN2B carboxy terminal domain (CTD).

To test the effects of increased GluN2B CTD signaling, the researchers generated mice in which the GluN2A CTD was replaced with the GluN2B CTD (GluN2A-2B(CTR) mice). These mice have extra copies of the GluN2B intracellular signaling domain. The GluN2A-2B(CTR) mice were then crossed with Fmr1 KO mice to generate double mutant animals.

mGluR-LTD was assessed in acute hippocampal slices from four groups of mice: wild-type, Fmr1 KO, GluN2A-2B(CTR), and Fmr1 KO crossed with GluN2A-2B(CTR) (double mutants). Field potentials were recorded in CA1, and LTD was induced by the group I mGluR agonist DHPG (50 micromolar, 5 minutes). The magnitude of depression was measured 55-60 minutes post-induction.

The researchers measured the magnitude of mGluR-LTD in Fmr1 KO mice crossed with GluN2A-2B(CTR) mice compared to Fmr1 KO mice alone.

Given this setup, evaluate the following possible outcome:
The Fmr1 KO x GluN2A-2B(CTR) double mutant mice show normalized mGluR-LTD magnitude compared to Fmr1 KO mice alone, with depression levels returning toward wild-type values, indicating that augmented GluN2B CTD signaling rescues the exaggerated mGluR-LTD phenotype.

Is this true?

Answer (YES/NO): YES